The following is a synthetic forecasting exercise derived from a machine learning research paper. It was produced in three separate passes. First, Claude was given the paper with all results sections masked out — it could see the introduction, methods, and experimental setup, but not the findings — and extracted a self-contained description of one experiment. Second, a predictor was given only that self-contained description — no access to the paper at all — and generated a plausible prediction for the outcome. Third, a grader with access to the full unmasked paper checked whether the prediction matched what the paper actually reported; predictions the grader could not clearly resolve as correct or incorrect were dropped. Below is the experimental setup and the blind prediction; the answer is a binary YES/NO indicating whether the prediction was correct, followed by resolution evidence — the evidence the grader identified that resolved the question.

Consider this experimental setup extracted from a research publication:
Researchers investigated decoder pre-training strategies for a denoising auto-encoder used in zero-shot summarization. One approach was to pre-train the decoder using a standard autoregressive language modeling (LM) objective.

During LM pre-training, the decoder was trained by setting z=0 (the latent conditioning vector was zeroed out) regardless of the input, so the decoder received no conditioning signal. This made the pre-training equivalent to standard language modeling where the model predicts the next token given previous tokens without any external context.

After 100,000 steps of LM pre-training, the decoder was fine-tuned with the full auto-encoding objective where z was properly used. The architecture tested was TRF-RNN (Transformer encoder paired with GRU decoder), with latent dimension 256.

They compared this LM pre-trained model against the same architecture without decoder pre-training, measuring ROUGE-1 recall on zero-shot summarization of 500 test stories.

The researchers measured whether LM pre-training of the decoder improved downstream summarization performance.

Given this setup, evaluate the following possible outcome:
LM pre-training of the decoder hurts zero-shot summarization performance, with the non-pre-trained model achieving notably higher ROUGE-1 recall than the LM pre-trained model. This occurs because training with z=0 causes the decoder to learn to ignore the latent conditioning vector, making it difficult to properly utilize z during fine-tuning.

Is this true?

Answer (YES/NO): NO